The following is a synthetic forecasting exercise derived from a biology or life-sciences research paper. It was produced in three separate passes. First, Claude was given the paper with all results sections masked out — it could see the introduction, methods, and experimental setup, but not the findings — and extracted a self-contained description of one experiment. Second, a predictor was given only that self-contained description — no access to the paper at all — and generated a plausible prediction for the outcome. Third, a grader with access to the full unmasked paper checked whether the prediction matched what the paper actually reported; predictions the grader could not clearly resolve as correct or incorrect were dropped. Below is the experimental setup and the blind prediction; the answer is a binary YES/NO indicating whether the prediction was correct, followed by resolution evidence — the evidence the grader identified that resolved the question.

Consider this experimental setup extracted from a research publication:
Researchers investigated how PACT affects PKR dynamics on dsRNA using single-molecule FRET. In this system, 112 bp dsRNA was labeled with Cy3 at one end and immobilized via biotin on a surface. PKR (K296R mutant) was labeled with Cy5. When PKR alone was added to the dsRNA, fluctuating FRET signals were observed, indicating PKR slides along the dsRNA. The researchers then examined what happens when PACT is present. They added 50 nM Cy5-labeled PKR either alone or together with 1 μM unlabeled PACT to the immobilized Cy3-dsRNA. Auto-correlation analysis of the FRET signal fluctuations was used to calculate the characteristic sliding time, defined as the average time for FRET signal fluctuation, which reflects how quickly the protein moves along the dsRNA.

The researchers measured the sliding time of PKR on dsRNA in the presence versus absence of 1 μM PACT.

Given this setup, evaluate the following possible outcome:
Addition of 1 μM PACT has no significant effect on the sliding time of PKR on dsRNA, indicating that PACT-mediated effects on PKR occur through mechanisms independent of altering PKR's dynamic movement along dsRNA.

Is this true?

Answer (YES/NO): NO